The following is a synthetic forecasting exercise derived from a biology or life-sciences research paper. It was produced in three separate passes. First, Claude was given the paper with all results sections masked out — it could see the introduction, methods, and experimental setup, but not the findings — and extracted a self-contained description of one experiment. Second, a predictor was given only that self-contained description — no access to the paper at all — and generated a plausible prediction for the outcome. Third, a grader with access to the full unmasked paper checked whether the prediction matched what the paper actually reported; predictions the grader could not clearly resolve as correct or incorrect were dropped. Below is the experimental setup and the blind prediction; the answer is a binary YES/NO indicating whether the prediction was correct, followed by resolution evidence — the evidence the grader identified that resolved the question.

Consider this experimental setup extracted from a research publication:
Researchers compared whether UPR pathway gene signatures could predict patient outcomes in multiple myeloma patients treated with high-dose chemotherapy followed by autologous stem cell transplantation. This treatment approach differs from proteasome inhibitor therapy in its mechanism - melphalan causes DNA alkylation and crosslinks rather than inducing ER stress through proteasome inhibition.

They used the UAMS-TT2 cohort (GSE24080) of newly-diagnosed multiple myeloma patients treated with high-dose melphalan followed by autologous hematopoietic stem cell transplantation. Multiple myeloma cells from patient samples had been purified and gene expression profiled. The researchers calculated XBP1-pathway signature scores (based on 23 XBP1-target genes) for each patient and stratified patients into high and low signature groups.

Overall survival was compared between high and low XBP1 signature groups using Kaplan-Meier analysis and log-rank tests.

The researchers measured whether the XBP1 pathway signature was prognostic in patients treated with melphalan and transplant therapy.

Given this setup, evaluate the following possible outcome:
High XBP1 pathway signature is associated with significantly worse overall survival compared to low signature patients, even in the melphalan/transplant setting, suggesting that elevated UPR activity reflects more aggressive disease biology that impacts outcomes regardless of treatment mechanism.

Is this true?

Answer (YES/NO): NO